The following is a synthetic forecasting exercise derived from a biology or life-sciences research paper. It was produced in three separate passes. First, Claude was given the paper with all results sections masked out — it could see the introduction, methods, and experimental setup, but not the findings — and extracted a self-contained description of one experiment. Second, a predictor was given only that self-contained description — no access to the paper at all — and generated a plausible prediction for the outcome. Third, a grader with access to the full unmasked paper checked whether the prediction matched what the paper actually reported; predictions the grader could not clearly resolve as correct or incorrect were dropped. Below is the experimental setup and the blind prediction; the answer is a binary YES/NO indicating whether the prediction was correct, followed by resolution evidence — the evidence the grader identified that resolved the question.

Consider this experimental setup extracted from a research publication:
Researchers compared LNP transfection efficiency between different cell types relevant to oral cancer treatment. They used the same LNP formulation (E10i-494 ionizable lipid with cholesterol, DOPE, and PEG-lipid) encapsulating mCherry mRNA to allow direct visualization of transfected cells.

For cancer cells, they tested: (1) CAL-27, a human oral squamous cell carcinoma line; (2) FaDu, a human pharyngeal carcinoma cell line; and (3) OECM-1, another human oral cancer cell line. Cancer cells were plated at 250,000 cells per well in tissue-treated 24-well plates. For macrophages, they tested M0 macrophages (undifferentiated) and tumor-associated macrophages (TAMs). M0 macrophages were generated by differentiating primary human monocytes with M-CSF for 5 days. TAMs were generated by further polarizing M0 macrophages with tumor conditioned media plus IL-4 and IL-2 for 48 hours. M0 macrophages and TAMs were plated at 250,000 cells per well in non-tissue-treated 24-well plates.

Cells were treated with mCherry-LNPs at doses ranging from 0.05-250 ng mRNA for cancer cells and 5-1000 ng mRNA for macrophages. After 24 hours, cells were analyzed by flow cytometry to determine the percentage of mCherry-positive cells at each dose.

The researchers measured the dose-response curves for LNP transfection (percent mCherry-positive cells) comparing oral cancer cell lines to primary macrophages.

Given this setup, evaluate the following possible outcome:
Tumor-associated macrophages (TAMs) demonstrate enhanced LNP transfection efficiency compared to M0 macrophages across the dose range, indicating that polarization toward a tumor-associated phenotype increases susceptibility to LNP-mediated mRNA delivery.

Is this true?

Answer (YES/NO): NO